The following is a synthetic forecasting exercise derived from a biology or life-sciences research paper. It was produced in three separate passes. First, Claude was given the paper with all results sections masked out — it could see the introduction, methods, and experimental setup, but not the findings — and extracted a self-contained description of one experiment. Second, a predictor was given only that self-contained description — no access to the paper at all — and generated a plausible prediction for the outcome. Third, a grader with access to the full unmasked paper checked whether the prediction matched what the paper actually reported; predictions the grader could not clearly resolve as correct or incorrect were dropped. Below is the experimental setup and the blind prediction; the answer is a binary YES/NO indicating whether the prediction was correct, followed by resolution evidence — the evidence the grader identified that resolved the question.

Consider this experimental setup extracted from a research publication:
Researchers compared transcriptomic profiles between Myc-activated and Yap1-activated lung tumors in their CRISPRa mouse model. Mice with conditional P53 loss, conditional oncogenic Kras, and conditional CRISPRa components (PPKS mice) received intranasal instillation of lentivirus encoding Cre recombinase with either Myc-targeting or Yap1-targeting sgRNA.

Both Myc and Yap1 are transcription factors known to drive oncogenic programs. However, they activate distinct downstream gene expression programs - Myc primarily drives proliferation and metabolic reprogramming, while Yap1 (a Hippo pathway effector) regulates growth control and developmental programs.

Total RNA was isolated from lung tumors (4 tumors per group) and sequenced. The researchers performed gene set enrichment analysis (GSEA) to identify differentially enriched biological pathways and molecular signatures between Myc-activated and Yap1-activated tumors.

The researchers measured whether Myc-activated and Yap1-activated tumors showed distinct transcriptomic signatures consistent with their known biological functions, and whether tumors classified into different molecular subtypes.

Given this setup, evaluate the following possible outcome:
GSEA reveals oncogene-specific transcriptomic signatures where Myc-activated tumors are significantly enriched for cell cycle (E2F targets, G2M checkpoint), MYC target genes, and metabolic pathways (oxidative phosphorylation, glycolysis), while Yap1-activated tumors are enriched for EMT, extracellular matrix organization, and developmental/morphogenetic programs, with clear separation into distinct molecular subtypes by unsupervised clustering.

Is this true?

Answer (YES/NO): NO